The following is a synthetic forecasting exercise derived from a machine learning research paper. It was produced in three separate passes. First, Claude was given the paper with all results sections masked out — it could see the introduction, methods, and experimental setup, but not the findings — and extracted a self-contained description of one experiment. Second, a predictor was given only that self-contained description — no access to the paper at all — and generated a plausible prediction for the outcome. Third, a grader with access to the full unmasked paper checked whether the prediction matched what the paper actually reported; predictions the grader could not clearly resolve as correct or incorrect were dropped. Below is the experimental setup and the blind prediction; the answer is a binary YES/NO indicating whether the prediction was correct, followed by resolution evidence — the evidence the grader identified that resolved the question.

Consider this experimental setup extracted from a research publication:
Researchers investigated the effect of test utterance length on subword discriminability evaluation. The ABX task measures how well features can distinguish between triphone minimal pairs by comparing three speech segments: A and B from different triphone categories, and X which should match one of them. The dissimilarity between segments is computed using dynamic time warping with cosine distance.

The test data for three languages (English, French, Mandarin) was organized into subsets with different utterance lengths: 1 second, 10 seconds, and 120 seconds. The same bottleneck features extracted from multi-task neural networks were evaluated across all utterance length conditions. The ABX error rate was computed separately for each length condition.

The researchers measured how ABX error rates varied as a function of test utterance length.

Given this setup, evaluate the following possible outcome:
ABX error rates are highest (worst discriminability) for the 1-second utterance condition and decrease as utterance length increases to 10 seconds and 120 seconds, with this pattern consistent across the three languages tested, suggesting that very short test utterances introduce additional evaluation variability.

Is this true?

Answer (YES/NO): YES